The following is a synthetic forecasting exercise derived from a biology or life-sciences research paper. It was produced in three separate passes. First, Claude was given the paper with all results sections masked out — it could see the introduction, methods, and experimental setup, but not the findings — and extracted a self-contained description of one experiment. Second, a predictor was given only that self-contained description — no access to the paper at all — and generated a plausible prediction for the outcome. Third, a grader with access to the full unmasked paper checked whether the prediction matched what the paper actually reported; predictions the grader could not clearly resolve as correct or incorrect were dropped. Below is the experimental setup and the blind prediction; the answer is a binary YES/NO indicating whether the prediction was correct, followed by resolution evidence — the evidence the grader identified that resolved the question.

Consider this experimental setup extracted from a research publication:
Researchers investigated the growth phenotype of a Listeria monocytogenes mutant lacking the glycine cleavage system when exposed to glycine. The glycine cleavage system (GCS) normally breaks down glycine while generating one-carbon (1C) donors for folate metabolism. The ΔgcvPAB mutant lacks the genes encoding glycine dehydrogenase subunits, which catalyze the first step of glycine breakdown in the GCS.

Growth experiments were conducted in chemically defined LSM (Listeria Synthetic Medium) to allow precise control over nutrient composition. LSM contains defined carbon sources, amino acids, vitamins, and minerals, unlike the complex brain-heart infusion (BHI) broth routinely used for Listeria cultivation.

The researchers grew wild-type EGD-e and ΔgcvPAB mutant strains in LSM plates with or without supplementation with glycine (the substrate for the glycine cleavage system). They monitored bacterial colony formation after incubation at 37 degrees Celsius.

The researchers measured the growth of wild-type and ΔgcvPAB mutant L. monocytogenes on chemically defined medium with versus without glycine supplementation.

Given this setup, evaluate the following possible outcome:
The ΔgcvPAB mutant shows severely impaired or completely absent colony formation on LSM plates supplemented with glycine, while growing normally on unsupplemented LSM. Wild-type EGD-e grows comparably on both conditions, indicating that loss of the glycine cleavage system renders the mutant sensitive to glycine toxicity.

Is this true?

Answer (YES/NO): YES